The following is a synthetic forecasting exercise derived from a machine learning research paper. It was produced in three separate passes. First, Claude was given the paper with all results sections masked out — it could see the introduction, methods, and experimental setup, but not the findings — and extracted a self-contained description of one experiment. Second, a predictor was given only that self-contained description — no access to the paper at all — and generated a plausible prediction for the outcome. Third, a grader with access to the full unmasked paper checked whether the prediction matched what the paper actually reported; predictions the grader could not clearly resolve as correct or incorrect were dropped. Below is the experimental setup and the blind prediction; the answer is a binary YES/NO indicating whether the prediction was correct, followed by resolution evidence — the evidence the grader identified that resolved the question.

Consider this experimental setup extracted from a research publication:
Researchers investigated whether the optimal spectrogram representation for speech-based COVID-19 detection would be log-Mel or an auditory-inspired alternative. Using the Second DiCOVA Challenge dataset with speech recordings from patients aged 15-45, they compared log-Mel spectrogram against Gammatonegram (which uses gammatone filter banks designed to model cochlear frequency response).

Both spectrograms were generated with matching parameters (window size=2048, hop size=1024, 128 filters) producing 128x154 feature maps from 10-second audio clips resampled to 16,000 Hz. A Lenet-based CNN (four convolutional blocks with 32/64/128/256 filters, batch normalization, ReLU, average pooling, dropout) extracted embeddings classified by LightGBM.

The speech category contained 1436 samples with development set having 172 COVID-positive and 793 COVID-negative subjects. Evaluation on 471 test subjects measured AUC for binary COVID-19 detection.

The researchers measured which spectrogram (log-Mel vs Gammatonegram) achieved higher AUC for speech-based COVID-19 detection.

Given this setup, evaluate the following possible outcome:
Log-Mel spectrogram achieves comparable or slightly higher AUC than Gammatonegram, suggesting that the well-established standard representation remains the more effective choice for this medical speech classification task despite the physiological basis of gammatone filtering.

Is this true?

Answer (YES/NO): NO